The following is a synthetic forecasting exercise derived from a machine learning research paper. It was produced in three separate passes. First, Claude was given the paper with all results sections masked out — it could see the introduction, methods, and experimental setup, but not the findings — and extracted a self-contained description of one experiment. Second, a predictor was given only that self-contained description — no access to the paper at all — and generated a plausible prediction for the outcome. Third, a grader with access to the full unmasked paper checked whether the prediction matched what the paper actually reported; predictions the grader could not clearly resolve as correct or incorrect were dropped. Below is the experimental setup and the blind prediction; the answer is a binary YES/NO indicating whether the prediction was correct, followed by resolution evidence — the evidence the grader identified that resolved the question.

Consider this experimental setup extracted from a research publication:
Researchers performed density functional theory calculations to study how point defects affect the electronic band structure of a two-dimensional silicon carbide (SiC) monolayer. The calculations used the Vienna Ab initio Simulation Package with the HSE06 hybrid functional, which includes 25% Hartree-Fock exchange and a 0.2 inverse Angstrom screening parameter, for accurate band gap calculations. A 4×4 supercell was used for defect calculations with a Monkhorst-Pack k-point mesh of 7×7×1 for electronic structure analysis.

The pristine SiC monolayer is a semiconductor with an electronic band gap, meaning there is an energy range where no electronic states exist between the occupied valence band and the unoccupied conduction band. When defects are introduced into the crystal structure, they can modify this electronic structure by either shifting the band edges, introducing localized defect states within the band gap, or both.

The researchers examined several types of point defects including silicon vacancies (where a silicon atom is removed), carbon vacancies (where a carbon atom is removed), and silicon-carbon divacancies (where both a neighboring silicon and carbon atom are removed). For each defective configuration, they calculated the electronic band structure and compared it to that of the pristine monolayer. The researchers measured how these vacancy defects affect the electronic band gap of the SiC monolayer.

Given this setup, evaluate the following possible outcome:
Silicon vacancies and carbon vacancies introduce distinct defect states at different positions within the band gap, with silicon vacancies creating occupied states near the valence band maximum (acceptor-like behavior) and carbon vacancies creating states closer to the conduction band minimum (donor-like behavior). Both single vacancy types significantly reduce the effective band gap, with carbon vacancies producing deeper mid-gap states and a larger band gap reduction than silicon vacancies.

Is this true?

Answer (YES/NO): NO